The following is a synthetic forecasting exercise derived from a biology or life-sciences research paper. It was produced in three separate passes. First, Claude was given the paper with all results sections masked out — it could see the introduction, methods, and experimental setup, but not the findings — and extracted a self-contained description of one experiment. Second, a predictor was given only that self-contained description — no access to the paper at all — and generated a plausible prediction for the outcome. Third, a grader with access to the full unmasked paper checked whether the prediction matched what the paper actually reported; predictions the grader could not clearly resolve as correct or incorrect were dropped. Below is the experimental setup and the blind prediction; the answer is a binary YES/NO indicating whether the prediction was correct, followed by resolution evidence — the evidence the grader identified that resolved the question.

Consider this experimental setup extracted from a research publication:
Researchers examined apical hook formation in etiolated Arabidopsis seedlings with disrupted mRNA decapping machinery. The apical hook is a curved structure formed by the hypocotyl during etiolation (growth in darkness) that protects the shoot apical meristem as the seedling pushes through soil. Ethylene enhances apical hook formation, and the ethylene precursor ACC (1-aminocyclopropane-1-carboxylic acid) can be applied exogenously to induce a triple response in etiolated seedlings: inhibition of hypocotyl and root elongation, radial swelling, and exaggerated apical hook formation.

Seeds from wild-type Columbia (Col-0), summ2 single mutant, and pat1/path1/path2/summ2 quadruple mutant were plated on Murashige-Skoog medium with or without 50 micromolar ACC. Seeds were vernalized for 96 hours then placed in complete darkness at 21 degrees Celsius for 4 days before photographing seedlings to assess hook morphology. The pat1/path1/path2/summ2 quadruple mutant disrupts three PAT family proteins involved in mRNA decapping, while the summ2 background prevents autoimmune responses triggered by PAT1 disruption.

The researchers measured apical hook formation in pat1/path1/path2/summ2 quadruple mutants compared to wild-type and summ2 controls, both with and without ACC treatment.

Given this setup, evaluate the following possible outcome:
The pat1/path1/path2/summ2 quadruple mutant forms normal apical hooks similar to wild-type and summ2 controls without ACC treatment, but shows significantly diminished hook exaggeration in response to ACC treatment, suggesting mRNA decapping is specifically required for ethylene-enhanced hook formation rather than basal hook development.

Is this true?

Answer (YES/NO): NO